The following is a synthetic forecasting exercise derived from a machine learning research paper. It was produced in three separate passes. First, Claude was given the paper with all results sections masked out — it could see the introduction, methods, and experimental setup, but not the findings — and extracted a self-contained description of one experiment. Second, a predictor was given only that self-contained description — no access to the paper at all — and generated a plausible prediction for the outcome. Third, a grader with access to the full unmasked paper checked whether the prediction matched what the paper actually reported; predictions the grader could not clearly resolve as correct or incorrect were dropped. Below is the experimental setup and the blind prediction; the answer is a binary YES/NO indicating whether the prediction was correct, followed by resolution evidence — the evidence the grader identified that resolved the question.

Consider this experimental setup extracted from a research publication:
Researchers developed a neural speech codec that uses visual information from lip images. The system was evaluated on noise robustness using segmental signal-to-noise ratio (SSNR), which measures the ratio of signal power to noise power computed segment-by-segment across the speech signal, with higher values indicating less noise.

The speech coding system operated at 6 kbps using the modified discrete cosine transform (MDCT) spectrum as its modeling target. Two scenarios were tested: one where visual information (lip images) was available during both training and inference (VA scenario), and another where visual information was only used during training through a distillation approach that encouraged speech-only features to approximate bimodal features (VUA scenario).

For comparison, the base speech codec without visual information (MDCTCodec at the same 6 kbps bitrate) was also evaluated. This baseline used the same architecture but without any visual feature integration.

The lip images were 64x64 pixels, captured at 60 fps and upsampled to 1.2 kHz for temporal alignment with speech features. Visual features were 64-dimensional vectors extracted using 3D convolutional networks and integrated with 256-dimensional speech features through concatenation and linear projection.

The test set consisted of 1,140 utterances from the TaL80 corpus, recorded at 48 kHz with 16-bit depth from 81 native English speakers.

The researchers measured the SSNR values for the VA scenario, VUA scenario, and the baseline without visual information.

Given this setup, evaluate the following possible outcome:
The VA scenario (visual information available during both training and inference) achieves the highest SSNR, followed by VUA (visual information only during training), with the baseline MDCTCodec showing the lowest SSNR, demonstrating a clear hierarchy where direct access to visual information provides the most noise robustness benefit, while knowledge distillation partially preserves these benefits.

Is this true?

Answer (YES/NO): YES